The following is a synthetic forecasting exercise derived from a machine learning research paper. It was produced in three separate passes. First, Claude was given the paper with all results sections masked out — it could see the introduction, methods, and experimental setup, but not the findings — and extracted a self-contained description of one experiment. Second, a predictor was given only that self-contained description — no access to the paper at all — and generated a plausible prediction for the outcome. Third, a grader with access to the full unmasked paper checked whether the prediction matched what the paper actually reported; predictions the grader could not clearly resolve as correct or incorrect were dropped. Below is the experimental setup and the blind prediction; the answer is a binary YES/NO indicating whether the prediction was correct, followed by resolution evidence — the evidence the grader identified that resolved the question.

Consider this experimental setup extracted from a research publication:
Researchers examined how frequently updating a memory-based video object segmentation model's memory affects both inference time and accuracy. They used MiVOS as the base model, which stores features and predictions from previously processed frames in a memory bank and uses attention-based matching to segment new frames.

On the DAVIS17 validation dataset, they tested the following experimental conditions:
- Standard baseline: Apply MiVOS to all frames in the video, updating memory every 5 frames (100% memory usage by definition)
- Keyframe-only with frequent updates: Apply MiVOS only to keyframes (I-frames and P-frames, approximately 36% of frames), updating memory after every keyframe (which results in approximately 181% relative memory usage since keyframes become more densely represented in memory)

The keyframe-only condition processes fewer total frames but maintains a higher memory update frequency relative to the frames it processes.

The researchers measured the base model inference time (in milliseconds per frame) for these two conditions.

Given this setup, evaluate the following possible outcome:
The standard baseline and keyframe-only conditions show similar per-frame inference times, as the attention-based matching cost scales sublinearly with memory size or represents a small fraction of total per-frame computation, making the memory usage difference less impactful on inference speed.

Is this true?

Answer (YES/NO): NO